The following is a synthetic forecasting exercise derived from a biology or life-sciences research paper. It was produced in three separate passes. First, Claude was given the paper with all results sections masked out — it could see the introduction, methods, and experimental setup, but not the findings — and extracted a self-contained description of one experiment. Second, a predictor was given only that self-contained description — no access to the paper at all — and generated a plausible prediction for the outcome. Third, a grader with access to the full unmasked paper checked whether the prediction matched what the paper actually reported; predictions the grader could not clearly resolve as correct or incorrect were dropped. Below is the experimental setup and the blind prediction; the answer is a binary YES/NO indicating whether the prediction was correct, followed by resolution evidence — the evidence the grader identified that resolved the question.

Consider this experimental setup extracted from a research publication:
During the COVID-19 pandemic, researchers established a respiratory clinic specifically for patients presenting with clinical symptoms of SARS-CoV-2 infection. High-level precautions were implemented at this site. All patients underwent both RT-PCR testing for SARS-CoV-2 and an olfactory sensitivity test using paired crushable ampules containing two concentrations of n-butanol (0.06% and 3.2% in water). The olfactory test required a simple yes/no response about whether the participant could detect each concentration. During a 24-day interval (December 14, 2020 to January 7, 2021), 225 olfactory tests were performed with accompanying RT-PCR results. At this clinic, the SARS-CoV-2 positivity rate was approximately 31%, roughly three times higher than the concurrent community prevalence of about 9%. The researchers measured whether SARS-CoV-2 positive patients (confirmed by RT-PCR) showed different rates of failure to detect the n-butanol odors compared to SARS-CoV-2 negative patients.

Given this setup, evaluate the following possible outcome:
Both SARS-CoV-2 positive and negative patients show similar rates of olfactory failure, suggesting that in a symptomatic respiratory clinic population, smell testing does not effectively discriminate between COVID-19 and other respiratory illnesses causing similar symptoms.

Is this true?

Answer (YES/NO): NO